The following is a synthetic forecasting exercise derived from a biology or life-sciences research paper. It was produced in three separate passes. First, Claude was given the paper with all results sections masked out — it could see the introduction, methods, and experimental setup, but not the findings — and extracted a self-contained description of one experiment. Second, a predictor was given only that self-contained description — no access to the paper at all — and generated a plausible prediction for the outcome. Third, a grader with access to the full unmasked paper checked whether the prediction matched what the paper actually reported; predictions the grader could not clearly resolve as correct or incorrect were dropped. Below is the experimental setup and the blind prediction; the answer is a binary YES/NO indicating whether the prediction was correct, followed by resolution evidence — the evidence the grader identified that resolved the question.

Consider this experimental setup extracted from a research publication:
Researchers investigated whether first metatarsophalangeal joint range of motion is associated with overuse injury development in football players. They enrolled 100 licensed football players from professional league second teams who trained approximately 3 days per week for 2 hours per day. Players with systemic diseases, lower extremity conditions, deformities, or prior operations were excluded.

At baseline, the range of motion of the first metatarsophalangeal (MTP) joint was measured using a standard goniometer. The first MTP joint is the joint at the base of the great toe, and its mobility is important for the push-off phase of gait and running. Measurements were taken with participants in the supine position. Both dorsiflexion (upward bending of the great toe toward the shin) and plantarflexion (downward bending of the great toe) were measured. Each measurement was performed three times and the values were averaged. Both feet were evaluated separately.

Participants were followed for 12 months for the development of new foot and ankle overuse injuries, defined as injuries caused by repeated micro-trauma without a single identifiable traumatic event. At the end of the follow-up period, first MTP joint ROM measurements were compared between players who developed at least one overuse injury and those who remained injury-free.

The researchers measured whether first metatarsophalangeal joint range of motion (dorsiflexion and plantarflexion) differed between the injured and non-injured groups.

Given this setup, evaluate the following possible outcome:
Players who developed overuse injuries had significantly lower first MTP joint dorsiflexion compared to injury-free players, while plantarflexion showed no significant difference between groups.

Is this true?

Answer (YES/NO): YES